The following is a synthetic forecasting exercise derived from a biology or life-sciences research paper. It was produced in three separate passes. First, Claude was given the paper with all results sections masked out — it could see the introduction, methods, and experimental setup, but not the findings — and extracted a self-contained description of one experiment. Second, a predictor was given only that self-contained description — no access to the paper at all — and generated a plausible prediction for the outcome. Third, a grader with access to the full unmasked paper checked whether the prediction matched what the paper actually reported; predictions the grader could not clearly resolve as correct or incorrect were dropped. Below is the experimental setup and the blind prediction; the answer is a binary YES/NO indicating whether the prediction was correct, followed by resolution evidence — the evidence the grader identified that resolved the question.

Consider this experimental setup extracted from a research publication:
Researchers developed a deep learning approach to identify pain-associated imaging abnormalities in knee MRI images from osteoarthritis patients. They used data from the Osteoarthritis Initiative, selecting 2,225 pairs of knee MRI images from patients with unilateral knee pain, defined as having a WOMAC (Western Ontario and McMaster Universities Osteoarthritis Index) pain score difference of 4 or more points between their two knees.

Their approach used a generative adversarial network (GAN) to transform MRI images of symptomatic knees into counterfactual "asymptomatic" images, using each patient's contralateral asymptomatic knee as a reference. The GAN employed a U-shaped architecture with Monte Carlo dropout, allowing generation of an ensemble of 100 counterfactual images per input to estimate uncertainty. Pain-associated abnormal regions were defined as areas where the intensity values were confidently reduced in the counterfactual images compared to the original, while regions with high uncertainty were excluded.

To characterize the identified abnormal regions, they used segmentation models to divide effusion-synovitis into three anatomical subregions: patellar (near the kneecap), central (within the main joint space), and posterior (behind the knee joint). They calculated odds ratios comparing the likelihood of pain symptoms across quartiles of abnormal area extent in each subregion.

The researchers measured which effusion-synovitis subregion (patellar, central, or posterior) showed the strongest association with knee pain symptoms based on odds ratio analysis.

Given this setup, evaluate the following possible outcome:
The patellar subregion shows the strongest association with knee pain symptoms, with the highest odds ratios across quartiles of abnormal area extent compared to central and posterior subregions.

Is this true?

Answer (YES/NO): YES